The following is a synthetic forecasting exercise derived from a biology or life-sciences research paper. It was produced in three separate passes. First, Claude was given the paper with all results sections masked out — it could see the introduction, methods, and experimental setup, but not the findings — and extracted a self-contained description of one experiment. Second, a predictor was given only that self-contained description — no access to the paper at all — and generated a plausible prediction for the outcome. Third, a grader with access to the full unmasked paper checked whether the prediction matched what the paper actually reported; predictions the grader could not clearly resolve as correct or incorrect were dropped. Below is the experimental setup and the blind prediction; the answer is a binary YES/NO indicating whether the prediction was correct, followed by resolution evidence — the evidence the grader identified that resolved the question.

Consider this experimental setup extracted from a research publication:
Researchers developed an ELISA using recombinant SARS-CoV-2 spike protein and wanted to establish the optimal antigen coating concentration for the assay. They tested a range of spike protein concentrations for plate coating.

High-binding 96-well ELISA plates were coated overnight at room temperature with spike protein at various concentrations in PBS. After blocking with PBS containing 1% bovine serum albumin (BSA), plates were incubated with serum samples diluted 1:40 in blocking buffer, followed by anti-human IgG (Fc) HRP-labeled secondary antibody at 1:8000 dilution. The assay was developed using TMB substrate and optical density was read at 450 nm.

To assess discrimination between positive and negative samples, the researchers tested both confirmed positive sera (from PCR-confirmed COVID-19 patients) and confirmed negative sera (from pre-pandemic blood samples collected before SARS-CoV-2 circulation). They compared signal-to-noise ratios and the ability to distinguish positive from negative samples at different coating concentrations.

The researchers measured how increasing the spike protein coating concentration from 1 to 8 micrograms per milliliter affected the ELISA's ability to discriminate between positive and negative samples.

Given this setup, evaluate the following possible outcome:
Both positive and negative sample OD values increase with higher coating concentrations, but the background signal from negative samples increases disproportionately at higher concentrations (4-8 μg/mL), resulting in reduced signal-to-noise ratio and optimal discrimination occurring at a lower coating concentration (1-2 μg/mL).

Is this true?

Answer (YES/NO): NO